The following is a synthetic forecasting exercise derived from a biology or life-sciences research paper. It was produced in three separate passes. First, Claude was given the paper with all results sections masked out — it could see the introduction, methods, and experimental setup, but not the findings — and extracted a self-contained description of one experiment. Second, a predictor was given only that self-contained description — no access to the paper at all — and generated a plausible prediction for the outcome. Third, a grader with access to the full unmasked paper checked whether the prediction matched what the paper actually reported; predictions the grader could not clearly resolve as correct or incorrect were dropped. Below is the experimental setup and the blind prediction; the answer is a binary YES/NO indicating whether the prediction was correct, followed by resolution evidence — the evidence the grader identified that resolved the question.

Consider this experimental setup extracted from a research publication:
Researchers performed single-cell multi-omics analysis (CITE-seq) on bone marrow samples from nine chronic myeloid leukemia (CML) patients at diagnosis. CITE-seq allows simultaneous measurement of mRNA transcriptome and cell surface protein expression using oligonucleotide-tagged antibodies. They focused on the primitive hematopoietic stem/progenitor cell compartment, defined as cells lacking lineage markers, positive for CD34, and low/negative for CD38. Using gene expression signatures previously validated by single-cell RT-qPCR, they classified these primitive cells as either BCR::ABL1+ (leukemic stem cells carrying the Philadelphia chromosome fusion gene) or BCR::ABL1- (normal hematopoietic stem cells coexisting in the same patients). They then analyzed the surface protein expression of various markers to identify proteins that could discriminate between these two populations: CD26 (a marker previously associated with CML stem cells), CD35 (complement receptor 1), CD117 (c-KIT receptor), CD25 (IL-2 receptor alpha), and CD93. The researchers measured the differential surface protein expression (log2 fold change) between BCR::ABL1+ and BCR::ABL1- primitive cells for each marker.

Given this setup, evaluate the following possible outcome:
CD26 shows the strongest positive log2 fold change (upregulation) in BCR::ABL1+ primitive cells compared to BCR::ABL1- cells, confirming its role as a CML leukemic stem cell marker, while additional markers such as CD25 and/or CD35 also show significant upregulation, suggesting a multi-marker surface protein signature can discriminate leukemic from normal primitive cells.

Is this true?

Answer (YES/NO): NO